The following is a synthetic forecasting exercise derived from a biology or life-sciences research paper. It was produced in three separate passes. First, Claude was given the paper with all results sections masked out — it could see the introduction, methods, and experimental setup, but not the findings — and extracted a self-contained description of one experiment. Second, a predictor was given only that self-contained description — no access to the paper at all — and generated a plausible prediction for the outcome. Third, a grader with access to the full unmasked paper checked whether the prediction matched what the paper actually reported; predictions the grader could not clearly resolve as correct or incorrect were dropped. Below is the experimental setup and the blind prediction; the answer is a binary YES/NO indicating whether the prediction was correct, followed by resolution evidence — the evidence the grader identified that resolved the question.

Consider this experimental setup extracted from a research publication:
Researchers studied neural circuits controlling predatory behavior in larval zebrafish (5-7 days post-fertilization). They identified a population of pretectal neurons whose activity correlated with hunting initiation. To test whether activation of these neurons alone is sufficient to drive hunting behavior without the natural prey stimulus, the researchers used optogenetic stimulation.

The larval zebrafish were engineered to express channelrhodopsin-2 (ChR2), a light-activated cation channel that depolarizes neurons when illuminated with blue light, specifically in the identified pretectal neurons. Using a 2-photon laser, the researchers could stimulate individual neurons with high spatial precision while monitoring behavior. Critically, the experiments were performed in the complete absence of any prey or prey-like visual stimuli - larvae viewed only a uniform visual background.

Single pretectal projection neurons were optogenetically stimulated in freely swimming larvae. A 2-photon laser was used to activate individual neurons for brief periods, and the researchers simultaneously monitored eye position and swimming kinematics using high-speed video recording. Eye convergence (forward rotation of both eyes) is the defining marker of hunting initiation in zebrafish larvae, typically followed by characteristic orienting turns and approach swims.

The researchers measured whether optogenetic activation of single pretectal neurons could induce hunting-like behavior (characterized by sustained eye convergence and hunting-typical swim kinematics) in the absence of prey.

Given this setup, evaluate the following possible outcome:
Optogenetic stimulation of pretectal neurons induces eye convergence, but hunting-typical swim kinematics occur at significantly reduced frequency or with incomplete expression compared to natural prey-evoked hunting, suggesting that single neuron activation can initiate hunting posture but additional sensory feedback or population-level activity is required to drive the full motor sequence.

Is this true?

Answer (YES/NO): NO